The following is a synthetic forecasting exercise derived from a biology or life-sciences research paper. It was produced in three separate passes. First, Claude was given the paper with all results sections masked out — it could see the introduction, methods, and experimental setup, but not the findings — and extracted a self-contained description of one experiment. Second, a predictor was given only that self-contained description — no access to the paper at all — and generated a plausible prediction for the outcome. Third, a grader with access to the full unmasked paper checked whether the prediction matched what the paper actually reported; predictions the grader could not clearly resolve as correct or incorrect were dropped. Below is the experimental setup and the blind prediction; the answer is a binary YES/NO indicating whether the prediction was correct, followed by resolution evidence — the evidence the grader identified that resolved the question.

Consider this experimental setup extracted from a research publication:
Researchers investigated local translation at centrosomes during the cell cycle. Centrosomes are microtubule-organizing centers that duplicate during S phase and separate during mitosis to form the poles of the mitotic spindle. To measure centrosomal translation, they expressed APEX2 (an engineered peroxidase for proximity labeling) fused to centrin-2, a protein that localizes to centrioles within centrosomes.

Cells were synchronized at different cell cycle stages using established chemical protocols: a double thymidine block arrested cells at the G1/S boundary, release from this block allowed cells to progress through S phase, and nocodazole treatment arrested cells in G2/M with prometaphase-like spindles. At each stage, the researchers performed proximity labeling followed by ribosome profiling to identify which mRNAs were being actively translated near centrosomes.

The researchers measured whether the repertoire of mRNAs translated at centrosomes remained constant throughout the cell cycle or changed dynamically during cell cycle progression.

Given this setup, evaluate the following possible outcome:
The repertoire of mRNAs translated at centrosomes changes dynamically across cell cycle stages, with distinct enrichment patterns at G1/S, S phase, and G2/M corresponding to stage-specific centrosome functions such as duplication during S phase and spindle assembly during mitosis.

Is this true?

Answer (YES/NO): NO